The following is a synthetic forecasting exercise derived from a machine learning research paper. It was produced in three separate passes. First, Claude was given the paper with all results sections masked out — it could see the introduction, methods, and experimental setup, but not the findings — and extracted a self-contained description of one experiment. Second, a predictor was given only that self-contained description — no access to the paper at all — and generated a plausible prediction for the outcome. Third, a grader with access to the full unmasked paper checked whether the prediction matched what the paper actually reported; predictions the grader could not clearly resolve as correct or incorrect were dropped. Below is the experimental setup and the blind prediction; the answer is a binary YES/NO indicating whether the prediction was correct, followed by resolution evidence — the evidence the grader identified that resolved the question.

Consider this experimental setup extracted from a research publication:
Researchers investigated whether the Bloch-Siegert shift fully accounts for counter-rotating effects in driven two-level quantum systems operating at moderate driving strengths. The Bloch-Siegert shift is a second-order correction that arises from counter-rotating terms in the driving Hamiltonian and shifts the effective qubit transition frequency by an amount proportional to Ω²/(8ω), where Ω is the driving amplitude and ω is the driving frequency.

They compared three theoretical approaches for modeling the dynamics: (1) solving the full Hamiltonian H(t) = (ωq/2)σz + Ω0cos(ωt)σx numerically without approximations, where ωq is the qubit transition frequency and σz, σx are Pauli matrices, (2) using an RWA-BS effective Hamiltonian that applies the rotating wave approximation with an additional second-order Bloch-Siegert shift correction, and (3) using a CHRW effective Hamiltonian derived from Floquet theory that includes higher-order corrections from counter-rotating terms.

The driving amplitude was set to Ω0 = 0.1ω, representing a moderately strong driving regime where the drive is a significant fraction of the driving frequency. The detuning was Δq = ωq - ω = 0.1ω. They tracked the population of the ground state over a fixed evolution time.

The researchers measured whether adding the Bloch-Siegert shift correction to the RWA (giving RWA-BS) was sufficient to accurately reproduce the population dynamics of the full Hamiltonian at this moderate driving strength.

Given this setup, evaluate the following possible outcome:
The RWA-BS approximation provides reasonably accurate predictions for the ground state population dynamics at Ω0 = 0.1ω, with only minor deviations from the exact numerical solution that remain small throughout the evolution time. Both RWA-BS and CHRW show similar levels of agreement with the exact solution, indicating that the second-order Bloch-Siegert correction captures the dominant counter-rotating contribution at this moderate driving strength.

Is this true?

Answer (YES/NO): NO